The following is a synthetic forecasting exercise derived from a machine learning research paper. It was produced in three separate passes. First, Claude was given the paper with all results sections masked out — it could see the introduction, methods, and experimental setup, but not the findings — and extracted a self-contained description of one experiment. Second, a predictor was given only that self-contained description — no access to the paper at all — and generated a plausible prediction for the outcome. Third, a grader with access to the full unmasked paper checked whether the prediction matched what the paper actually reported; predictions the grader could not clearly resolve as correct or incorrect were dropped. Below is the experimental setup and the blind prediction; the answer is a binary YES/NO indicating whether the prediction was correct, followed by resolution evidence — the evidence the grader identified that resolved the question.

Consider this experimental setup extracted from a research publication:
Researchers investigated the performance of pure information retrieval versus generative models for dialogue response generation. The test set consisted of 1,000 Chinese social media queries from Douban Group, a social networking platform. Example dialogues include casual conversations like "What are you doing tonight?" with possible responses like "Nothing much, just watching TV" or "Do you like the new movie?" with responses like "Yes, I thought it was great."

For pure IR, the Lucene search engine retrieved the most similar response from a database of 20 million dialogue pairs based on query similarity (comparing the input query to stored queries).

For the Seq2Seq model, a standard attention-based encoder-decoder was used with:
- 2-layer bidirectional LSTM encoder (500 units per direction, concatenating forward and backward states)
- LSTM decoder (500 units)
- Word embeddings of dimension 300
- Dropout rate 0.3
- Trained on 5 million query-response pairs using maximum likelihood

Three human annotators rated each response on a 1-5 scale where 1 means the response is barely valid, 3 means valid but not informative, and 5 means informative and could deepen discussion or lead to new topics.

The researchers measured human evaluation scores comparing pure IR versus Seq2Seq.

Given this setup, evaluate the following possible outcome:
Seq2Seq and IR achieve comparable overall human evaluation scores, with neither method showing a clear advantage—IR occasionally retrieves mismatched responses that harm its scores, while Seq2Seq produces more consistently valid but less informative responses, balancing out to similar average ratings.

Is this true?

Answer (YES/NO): NO